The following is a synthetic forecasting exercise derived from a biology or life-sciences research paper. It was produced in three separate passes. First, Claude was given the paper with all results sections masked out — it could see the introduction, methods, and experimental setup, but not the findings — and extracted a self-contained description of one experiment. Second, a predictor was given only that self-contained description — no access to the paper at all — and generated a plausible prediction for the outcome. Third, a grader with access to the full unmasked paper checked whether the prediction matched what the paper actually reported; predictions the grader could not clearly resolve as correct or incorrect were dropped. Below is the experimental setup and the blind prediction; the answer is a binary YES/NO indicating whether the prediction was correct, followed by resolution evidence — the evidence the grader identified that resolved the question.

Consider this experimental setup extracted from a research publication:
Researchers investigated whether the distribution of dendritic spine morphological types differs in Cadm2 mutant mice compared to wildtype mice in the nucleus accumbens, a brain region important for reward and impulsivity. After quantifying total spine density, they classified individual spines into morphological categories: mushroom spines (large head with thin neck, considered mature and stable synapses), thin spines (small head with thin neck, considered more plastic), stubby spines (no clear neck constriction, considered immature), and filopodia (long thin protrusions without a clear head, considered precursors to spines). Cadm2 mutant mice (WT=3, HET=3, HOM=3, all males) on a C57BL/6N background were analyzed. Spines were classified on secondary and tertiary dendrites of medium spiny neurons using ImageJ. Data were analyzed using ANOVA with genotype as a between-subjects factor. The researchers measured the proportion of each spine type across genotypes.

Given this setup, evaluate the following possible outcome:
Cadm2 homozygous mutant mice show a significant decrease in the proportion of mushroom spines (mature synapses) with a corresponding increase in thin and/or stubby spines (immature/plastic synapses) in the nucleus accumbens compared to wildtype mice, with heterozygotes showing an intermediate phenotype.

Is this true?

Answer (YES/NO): NO